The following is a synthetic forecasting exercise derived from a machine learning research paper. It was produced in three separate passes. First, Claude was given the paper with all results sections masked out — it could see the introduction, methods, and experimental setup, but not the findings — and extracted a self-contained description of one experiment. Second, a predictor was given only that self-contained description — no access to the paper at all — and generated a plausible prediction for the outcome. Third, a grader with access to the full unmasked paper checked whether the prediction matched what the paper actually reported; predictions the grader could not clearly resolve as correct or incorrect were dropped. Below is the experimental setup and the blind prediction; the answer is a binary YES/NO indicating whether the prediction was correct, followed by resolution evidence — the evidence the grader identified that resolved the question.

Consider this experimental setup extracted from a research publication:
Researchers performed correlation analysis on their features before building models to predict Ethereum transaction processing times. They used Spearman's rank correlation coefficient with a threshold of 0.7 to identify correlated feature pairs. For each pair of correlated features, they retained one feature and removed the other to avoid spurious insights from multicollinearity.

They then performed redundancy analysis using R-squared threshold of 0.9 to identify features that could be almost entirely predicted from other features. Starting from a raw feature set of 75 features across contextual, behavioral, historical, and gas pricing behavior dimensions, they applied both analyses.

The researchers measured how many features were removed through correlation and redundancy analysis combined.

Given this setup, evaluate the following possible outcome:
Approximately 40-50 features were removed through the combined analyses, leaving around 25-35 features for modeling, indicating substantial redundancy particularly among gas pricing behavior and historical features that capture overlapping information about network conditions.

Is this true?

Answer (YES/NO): YES